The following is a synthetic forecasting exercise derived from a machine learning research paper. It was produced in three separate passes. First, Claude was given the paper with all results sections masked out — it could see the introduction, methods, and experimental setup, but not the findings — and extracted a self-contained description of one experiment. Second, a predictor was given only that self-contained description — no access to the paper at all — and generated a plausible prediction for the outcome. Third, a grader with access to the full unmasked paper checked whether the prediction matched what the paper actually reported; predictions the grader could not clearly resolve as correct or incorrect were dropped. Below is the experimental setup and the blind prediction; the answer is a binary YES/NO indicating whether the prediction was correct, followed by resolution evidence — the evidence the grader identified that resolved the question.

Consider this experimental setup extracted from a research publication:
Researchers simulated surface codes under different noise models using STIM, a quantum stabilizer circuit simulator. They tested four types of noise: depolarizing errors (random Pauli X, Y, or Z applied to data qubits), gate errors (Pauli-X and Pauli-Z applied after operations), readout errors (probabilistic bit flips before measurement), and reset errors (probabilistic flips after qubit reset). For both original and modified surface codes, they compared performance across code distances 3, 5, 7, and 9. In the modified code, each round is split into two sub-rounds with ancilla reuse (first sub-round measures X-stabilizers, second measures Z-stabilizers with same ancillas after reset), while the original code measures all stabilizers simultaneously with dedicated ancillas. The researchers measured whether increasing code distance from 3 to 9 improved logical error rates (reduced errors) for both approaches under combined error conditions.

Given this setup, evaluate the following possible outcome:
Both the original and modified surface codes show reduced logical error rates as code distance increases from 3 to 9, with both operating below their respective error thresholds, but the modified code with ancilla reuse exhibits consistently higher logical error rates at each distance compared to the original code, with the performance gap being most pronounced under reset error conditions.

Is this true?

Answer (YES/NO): NO